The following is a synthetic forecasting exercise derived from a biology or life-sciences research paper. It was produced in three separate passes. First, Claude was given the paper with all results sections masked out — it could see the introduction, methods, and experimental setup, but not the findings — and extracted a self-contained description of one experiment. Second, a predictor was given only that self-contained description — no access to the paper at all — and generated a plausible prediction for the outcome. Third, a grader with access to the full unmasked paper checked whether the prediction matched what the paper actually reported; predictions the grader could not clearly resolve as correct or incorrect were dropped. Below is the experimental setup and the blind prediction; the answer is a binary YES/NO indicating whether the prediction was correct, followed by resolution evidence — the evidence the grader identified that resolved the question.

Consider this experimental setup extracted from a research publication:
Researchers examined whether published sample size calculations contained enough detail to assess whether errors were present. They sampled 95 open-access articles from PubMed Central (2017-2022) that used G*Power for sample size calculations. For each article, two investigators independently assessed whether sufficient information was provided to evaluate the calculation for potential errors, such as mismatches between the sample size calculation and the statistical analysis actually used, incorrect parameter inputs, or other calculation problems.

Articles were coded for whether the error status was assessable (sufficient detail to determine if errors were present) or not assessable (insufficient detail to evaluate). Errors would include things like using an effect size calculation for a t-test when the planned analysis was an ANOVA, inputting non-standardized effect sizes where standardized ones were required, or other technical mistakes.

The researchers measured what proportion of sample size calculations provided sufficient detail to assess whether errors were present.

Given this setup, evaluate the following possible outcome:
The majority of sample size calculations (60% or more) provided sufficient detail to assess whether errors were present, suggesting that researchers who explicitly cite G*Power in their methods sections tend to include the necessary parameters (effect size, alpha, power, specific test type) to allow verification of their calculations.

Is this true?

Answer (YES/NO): NO